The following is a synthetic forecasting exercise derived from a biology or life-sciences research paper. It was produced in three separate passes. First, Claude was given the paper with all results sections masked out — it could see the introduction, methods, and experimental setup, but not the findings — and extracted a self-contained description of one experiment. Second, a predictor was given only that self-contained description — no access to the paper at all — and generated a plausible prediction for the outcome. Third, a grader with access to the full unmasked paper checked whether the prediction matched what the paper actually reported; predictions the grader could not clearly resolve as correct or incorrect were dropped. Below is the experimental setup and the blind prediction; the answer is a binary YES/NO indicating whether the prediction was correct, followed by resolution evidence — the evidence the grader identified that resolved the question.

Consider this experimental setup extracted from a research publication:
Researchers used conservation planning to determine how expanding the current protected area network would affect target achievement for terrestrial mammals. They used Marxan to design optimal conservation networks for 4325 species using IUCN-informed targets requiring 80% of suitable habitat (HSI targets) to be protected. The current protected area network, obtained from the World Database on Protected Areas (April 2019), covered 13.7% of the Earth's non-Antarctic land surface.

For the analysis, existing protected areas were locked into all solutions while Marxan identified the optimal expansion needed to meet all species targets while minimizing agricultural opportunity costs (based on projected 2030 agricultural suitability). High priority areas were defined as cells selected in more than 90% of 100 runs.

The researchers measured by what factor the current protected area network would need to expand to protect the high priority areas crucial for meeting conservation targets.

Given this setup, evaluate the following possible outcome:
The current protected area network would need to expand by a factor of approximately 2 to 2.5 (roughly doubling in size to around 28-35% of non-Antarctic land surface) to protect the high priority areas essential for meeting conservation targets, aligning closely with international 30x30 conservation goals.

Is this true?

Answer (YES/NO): NO